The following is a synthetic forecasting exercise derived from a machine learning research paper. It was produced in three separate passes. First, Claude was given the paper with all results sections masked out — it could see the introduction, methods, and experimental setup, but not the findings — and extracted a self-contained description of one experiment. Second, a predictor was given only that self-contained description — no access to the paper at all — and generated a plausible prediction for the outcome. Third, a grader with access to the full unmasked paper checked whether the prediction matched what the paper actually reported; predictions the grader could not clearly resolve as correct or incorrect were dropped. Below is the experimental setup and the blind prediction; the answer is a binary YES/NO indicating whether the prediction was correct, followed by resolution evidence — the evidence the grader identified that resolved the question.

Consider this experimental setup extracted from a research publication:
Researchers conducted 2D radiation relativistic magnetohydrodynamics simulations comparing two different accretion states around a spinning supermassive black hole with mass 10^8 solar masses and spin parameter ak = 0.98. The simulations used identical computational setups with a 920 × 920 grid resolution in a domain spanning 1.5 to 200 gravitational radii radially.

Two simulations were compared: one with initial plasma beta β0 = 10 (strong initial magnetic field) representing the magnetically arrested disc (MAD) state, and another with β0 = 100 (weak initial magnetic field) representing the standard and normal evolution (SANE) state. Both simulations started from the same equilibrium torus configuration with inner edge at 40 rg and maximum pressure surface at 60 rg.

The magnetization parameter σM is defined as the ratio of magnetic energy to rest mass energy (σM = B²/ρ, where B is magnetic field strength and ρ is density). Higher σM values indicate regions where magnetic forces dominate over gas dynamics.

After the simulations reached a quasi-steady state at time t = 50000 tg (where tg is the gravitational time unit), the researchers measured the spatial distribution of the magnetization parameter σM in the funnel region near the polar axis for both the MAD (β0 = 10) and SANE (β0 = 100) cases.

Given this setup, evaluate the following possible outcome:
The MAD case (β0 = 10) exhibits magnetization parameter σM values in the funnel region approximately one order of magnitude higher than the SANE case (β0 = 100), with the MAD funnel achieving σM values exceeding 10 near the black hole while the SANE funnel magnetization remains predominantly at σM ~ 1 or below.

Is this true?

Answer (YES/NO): NO